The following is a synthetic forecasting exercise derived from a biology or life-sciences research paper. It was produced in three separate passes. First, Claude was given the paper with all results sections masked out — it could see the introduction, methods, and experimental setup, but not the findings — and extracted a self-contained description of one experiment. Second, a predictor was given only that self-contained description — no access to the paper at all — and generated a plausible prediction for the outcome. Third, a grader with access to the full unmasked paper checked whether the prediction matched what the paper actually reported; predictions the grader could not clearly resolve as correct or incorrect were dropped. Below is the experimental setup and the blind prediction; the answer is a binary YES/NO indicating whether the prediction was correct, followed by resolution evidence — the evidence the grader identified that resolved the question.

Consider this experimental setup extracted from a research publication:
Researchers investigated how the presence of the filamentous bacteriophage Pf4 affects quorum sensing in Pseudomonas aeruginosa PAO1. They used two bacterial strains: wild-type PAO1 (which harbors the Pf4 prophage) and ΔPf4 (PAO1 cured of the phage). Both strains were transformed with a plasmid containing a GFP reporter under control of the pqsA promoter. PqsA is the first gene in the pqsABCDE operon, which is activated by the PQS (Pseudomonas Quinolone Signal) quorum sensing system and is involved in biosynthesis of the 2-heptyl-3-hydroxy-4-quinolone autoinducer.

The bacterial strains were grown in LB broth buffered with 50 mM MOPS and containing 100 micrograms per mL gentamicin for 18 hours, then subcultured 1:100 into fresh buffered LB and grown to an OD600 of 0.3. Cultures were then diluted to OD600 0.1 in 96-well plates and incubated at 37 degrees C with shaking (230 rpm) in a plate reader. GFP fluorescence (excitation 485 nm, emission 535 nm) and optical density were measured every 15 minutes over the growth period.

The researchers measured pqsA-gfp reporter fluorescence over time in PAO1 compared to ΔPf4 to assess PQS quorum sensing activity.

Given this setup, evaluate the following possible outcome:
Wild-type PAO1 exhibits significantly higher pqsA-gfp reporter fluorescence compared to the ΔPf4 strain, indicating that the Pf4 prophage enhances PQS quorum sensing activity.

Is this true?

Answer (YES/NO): NO